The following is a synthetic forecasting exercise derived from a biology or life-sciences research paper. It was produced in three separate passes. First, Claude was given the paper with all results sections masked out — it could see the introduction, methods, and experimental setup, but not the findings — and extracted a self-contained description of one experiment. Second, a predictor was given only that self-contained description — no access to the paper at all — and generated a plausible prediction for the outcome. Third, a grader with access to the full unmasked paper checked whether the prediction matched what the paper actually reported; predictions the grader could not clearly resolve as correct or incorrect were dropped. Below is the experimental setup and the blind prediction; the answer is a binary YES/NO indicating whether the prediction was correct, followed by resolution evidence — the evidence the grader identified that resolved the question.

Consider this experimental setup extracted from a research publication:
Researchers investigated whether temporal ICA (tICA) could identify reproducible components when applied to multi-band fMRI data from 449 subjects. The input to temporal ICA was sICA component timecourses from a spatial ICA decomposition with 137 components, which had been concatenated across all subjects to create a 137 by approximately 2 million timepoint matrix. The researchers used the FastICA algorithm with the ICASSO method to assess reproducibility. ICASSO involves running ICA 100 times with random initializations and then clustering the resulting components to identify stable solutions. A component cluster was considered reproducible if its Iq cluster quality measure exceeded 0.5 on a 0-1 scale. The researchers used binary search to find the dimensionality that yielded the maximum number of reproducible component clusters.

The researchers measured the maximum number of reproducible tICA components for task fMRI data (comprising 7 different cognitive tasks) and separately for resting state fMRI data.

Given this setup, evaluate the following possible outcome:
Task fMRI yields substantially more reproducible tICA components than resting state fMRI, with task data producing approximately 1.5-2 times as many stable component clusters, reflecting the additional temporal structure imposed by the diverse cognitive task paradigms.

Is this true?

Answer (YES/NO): NO